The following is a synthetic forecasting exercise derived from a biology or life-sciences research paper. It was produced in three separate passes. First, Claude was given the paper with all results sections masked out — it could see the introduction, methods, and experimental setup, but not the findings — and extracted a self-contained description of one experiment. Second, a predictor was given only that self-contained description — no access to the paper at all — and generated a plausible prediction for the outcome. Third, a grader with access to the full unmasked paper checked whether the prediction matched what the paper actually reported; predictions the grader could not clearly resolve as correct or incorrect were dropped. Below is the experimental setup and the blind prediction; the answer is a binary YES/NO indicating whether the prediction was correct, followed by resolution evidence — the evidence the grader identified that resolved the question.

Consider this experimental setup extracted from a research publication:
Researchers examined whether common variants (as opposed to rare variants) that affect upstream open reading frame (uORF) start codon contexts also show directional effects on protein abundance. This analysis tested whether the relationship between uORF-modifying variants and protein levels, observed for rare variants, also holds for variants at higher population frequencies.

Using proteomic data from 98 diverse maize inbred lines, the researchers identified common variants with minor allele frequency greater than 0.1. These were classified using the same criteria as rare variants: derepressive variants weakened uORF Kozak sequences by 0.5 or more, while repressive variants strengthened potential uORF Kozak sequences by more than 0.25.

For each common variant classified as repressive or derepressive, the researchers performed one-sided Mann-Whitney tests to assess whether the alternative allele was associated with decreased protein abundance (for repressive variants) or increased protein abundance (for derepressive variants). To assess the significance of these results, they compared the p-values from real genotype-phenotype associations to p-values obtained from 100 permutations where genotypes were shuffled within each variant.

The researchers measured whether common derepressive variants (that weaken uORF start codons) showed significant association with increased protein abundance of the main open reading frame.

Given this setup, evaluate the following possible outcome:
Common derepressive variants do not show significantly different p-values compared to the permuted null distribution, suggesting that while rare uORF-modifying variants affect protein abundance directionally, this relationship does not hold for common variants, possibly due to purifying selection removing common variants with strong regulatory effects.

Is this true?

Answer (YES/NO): NO